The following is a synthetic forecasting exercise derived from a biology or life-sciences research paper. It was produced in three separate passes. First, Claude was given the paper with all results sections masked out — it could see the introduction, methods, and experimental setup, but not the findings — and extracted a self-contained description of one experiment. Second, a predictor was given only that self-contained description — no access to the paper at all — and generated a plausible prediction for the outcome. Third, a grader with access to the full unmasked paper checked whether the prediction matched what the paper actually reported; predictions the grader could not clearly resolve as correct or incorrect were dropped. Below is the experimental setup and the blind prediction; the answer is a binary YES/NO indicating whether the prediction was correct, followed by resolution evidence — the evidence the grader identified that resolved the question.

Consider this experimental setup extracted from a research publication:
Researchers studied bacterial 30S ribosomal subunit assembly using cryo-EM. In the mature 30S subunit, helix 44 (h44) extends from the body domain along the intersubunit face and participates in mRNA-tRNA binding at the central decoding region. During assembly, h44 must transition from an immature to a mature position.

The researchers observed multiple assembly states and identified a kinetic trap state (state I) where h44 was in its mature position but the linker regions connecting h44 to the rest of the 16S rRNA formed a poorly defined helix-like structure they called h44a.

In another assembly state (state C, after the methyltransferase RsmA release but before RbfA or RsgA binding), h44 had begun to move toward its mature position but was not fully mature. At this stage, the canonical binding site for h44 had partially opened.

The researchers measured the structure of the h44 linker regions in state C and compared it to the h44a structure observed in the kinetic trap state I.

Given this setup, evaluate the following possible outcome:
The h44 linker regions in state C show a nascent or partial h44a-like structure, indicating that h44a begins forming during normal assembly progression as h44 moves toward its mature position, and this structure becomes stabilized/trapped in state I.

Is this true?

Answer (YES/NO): YES